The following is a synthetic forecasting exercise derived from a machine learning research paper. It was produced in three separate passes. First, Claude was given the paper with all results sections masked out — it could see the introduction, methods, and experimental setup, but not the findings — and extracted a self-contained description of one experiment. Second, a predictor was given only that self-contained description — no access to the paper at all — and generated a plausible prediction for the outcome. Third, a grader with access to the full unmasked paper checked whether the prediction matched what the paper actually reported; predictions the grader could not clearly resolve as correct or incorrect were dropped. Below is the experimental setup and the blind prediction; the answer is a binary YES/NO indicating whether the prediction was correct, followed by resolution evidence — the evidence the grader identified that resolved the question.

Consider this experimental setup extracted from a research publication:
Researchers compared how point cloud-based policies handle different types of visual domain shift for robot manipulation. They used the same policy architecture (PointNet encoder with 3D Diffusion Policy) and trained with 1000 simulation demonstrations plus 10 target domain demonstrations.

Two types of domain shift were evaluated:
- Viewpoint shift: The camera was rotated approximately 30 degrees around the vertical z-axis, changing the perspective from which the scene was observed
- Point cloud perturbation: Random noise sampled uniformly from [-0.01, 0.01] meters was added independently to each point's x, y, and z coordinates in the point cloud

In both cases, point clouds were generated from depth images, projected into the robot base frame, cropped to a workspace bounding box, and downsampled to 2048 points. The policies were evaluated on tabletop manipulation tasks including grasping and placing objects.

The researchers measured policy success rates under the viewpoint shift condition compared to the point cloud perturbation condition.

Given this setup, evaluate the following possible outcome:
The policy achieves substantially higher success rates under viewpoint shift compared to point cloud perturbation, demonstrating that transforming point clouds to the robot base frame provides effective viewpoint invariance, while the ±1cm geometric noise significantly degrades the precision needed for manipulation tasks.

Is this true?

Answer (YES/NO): NO